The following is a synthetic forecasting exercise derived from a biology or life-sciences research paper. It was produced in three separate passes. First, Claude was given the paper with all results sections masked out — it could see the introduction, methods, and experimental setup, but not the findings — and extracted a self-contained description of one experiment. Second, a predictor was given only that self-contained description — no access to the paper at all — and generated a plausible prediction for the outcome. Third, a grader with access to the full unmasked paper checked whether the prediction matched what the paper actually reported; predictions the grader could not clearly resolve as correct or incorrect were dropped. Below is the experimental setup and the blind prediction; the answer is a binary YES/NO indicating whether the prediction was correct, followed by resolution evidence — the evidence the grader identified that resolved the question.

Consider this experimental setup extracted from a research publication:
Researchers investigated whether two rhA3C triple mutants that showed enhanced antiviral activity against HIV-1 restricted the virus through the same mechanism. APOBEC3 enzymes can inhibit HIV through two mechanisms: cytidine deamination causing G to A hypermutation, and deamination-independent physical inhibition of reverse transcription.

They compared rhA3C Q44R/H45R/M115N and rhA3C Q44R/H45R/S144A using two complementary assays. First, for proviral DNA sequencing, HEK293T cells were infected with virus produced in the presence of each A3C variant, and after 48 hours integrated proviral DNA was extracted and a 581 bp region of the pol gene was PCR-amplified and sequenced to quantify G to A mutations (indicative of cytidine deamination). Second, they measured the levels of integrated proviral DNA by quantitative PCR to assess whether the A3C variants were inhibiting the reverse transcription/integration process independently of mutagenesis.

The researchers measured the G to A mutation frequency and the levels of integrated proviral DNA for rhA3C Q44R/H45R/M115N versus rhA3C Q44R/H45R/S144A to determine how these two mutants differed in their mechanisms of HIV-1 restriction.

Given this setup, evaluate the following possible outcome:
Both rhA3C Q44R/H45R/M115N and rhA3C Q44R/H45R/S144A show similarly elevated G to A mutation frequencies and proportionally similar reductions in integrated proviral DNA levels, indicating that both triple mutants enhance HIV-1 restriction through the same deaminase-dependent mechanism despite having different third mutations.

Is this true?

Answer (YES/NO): NO